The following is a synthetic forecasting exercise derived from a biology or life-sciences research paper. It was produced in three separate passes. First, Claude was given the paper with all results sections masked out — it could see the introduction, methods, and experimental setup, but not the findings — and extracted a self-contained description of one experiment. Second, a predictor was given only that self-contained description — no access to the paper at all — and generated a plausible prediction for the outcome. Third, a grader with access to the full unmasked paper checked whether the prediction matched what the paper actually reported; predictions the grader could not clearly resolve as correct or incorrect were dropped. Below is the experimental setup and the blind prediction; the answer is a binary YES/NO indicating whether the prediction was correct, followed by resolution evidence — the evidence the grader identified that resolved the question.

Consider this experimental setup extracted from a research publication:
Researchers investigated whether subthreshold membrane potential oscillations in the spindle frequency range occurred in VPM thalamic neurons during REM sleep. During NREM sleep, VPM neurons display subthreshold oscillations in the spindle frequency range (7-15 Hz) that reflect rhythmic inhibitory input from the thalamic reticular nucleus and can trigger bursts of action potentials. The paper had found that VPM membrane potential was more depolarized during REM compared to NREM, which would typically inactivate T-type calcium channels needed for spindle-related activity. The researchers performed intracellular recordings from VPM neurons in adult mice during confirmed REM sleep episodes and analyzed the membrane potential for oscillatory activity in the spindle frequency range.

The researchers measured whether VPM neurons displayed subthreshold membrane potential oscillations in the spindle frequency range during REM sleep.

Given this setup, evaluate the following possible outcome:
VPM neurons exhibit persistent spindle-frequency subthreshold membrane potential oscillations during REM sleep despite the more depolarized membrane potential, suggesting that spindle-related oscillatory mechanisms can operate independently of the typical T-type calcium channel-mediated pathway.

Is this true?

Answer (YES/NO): NO